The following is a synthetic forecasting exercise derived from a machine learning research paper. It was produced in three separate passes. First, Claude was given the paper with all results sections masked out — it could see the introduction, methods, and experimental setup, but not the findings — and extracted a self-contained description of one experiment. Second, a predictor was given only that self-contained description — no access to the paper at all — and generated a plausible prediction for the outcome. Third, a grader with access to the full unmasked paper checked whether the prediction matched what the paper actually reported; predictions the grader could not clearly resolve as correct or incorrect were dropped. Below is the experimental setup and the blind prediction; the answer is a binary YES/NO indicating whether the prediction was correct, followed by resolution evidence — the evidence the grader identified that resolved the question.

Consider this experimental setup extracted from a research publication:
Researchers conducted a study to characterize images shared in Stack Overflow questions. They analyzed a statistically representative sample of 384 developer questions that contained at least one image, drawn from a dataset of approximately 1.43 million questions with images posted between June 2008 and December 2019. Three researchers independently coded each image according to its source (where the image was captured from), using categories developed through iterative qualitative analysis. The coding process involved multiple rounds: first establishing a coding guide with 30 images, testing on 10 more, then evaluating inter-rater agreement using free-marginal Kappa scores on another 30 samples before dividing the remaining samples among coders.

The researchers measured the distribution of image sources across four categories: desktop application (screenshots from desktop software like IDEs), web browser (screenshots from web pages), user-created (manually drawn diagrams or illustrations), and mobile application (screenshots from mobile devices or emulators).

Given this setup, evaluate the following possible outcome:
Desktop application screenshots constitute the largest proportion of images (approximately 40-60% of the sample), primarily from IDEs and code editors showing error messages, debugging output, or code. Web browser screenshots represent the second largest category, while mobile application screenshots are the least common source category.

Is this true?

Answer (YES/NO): YES